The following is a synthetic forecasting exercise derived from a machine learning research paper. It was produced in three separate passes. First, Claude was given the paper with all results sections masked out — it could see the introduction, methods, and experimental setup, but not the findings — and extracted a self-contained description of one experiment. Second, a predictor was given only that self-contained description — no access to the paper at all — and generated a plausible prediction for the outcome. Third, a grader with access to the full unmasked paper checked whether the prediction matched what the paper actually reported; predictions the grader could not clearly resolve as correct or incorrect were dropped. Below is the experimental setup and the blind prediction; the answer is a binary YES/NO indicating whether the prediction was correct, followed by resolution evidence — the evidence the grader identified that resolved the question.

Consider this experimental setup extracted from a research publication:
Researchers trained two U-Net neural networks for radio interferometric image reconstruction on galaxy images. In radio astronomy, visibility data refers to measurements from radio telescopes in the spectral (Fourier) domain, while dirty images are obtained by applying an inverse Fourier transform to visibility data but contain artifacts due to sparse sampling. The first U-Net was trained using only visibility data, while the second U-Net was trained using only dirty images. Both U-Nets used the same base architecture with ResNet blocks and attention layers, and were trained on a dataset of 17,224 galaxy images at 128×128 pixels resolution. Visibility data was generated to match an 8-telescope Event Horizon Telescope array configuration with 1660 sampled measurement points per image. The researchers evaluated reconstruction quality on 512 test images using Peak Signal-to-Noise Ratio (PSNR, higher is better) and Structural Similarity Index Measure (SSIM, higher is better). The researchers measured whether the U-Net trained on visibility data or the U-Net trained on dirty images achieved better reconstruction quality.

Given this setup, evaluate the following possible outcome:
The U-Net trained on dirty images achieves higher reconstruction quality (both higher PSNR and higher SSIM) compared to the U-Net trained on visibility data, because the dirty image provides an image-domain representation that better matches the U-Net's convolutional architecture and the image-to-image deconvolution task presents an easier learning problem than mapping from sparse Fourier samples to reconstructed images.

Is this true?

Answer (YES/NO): YES